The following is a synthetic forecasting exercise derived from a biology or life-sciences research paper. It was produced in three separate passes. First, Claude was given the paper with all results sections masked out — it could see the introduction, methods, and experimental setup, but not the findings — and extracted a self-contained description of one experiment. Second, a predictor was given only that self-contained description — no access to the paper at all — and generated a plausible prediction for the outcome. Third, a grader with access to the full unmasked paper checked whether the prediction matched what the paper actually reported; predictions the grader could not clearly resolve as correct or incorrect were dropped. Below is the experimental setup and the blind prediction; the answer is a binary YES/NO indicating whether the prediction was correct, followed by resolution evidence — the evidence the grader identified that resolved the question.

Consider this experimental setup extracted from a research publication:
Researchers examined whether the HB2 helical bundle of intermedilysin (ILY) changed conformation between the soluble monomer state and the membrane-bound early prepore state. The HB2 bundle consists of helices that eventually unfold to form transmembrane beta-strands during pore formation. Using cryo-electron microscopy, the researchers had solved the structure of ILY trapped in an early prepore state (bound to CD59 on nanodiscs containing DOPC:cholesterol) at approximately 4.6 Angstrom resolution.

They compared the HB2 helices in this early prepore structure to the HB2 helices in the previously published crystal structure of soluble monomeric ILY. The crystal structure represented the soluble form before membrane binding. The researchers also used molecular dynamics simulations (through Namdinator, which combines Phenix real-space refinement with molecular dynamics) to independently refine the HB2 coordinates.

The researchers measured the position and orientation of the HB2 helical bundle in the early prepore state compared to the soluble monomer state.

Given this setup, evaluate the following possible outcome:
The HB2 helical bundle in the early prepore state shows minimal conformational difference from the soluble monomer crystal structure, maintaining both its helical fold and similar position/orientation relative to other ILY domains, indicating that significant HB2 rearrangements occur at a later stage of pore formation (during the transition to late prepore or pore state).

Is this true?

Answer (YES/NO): NO